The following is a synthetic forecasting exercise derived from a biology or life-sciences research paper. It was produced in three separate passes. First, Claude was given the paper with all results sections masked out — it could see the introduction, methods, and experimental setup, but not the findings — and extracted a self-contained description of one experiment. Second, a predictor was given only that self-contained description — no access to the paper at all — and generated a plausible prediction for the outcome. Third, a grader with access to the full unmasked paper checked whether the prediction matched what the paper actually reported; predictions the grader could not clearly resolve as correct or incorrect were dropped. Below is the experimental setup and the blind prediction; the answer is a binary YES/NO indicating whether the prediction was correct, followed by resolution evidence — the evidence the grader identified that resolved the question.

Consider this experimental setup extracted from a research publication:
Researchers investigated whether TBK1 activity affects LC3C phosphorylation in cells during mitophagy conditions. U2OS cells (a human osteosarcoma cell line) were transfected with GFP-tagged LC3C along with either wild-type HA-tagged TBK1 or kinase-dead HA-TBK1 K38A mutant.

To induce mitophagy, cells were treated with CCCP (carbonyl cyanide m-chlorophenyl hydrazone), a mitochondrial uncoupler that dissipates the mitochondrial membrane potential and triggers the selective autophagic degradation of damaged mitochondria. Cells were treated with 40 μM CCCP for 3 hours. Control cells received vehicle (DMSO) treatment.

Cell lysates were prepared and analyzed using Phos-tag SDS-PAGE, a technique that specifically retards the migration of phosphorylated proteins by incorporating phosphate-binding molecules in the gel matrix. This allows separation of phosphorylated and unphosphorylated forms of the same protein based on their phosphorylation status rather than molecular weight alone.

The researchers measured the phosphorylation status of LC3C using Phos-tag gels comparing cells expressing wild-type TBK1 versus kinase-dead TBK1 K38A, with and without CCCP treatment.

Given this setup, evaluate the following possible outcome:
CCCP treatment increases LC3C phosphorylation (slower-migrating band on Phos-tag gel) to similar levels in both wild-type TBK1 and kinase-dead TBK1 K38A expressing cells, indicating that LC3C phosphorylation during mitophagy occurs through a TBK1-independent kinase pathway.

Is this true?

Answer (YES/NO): NO